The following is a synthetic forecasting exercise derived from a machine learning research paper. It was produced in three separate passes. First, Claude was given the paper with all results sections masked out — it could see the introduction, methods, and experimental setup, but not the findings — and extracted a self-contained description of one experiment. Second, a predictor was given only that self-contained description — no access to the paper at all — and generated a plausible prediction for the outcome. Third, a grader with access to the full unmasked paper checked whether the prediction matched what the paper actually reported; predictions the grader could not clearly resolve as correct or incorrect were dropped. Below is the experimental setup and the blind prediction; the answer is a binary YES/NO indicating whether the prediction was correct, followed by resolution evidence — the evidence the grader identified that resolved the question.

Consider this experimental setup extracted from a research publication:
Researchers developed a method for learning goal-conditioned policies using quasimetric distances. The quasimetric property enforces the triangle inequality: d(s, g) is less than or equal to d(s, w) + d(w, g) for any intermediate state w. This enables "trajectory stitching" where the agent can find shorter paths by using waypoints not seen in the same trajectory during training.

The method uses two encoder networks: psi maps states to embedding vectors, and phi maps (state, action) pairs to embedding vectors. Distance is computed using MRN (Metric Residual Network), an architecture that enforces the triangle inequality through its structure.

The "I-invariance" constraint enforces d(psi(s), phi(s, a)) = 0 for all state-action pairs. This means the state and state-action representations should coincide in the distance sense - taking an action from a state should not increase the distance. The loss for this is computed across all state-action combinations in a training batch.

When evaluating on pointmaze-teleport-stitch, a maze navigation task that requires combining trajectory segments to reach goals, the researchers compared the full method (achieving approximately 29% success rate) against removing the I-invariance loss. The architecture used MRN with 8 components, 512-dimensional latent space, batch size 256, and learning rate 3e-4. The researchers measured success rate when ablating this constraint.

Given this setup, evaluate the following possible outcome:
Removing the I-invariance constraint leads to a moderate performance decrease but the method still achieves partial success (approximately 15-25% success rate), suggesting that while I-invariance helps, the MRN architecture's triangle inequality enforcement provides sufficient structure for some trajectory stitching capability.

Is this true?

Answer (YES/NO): NO